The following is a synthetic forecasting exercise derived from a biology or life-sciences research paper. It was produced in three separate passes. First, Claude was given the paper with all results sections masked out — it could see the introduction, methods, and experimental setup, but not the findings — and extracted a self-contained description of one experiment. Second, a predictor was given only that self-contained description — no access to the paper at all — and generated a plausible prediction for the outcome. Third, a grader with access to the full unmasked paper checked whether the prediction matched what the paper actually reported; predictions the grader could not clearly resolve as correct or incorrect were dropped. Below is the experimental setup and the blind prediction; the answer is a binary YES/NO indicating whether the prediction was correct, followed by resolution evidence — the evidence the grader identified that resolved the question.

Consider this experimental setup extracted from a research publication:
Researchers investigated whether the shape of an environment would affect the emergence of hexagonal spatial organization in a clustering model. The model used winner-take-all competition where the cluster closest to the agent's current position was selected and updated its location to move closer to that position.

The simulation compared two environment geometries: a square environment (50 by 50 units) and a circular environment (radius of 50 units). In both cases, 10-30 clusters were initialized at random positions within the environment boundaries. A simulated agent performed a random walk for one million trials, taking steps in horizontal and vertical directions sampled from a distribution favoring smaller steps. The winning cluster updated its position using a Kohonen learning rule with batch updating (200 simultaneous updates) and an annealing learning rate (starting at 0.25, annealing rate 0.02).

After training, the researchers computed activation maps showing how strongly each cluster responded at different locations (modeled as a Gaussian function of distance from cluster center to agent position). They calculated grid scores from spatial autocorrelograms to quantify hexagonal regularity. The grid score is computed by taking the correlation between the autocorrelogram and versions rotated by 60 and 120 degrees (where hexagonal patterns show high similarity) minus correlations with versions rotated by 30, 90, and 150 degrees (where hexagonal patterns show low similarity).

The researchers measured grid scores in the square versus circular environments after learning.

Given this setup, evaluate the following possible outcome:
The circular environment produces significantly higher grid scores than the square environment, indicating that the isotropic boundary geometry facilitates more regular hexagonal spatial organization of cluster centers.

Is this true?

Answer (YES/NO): YES